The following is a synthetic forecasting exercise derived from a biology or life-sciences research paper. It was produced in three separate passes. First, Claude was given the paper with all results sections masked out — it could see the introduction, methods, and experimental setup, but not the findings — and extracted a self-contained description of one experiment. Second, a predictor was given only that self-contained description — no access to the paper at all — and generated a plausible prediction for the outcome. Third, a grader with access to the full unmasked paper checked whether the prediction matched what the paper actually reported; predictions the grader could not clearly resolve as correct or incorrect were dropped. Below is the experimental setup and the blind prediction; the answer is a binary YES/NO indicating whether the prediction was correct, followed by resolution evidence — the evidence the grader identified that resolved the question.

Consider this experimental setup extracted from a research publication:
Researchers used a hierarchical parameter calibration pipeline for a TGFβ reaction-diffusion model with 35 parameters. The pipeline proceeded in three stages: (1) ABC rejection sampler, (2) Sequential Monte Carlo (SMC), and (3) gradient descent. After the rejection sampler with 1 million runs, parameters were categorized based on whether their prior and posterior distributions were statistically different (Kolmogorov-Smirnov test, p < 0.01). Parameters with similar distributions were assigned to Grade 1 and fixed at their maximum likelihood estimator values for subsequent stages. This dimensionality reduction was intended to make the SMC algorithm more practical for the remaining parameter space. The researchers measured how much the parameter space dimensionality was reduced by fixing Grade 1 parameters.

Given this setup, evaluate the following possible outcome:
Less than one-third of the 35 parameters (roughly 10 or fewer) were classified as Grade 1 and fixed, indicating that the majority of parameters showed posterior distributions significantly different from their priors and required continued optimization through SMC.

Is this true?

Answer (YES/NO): YES